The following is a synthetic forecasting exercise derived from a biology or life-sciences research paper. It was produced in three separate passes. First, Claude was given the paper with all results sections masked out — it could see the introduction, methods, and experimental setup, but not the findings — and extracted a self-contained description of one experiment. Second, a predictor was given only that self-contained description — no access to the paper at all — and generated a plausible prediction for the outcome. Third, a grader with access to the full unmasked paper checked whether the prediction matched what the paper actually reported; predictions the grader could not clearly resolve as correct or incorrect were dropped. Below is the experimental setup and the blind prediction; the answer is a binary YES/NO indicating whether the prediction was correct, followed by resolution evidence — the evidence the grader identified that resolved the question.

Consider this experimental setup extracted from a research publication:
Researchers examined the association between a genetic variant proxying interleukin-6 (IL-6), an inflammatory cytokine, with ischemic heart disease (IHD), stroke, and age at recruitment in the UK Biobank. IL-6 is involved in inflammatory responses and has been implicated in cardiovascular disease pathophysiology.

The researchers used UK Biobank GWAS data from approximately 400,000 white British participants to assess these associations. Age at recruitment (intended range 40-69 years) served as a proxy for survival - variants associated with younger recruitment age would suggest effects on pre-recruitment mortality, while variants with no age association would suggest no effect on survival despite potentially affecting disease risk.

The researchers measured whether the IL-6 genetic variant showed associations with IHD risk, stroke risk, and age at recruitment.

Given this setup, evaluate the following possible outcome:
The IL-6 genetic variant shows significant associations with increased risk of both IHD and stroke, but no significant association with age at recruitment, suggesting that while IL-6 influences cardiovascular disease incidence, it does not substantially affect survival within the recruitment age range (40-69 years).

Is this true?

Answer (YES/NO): NO